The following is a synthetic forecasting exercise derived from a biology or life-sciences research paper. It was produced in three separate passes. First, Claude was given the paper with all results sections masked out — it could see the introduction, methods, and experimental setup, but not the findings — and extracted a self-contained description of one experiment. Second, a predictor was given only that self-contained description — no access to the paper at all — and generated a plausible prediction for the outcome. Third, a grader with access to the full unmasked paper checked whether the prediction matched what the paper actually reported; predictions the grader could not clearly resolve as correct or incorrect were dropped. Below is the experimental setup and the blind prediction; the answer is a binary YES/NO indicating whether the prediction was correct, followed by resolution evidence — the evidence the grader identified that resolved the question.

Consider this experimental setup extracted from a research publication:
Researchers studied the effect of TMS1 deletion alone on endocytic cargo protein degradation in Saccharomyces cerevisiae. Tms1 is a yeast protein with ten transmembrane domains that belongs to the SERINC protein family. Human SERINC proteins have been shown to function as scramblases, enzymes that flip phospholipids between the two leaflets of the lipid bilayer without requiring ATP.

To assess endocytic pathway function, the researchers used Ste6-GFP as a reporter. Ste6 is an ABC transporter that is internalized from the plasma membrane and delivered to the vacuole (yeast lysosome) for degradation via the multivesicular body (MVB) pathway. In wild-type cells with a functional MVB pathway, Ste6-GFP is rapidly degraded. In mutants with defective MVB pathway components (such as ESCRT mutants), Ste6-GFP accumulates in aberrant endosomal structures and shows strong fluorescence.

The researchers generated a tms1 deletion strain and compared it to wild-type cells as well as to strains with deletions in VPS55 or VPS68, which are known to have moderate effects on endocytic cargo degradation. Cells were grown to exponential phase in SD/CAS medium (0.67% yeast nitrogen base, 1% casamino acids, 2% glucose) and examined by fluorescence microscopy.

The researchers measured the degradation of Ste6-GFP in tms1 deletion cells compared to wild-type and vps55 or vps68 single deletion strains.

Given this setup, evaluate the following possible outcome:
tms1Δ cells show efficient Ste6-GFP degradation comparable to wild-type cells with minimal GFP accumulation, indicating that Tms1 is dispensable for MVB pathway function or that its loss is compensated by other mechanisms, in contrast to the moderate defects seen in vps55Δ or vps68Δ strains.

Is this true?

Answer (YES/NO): NO